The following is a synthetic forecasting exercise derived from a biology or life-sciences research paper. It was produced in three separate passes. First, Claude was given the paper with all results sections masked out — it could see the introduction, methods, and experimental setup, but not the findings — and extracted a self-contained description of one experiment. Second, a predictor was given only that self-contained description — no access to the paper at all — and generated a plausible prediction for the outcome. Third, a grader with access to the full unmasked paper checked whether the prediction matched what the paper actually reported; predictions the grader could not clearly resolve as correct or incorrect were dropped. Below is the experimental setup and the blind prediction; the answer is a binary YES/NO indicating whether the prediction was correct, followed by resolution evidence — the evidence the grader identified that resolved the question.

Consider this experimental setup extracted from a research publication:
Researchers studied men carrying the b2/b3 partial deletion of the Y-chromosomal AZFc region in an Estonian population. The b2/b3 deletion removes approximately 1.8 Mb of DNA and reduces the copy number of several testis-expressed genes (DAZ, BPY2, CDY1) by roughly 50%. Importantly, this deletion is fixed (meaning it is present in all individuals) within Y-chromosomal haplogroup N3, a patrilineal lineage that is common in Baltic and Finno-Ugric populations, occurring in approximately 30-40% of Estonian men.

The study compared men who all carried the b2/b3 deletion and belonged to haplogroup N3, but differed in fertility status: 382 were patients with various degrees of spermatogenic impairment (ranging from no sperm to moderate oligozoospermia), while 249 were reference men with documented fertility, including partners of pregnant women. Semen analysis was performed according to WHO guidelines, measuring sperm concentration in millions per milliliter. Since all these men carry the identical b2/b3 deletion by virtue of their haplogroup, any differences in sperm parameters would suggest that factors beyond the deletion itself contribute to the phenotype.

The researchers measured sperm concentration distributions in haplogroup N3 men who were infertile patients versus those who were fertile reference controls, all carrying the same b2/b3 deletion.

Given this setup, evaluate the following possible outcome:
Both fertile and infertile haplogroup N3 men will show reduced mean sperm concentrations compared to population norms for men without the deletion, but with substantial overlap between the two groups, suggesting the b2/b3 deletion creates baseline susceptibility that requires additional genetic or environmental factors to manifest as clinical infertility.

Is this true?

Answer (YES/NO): NO